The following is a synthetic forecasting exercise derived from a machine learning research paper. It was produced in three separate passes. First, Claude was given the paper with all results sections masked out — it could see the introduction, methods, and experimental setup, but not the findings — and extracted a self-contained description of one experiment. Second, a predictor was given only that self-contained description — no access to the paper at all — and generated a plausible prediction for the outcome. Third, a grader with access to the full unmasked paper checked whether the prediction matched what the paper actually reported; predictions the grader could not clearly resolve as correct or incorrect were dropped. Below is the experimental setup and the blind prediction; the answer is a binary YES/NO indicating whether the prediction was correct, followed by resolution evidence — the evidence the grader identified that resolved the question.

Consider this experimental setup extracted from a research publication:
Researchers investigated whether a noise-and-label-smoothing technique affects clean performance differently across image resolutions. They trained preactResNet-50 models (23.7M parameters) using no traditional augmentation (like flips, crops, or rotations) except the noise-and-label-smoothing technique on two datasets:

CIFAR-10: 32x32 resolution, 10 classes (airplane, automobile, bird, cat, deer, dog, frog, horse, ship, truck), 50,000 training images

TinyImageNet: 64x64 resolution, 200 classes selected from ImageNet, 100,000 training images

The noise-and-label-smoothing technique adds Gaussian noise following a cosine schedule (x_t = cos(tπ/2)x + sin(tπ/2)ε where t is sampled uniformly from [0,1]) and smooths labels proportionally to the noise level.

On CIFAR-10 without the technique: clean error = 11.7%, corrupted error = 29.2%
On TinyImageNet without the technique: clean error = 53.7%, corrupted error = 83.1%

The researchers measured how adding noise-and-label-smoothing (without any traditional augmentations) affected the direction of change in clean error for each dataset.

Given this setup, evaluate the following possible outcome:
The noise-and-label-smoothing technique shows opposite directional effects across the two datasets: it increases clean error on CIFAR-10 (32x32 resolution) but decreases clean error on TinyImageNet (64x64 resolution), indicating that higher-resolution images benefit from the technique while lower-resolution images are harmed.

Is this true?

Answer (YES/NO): YES